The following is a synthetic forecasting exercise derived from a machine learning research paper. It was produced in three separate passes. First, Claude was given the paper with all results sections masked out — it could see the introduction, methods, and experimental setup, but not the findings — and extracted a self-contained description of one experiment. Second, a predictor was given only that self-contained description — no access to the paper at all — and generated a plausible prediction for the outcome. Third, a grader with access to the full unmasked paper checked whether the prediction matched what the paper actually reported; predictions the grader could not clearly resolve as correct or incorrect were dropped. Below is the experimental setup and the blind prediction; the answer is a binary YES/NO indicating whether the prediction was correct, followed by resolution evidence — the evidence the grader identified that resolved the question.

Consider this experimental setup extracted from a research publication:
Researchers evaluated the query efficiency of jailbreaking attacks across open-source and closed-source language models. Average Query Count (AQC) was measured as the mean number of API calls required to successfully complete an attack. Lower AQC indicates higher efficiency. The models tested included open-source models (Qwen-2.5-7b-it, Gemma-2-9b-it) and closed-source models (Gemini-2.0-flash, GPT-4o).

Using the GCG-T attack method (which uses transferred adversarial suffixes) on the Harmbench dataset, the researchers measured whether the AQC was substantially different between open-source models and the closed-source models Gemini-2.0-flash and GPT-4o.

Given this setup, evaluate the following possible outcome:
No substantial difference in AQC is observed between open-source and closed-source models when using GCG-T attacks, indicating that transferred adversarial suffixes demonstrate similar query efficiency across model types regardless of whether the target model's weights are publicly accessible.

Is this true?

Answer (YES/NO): YES